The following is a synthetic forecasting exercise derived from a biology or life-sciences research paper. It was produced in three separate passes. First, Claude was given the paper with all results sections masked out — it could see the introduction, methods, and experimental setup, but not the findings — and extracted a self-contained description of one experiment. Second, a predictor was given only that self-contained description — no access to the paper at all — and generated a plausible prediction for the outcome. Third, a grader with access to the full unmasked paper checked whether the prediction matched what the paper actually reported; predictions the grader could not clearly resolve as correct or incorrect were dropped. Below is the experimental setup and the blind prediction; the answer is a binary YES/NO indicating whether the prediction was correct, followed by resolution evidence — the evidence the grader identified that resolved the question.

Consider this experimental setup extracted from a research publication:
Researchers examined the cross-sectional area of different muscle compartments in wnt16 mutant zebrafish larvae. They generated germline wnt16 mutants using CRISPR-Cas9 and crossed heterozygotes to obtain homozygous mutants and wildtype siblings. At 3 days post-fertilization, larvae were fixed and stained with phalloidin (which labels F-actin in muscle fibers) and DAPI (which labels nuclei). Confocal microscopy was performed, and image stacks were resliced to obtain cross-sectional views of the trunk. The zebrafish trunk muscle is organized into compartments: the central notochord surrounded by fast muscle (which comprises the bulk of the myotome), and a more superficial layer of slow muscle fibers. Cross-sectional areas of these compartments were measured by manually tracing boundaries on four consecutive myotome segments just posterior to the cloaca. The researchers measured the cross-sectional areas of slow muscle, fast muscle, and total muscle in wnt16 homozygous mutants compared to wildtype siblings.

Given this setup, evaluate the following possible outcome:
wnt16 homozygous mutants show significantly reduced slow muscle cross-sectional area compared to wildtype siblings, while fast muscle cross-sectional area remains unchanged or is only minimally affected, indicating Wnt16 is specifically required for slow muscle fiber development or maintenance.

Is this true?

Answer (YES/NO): NO